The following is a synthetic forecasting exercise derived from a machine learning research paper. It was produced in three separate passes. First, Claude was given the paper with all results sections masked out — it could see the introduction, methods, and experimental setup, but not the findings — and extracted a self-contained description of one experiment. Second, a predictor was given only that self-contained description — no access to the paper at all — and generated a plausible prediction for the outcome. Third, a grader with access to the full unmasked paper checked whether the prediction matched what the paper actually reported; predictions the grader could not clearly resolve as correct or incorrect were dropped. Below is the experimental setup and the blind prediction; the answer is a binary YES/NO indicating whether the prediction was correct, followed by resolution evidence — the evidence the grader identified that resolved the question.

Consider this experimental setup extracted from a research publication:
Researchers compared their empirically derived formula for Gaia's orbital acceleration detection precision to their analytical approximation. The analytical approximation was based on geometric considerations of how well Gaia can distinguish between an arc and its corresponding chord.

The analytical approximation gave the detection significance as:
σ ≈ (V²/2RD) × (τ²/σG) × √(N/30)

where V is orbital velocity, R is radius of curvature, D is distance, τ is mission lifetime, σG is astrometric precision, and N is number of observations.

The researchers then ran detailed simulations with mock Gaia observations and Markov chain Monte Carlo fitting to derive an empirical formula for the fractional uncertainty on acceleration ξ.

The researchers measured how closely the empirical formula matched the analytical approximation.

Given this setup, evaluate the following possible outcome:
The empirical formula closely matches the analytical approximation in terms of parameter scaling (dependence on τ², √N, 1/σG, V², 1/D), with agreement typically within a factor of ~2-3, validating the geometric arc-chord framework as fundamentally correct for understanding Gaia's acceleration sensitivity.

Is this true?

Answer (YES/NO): YES